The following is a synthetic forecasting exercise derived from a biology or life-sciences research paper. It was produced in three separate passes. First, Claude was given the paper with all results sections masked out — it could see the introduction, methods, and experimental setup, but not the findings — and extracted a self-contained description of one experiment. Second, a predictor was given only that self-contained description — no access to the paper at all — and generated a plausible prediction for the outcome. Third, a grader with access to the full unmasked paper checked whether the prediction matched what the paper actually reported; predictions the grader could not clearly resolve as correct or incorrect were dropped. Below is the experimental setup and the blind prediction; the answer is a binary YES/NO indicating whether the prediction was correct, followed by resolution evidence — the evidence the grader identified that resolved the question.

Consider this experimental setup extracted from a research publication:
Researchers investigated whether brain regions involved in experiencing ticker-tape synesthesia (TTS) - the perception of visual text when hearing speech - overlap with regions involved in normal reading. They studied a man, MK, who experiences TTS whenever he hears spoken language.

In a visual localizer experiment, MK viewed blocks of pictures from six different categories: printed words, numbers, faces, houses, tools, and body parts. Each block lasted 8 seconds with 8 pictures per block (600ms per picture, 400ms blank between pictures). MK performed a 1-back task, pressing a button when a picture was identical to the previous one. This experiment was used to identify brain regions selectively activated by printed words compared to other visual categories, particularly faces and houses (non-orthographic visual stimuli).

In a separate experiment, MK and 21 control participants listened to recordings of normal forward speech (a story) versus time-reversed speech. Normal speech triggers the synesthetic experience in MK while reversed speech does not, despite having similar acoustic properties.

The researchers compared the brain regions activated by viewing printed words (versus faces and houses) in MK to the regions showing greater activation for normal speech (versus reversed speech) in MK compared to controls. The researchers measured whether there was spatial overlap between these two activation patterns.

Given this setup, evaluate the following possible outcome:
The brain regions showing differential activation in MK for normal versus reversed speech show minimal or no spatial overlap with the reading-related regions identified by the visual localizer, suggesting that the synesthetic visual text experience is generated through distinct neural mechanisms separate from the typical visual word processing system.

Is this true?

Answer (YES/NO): NO